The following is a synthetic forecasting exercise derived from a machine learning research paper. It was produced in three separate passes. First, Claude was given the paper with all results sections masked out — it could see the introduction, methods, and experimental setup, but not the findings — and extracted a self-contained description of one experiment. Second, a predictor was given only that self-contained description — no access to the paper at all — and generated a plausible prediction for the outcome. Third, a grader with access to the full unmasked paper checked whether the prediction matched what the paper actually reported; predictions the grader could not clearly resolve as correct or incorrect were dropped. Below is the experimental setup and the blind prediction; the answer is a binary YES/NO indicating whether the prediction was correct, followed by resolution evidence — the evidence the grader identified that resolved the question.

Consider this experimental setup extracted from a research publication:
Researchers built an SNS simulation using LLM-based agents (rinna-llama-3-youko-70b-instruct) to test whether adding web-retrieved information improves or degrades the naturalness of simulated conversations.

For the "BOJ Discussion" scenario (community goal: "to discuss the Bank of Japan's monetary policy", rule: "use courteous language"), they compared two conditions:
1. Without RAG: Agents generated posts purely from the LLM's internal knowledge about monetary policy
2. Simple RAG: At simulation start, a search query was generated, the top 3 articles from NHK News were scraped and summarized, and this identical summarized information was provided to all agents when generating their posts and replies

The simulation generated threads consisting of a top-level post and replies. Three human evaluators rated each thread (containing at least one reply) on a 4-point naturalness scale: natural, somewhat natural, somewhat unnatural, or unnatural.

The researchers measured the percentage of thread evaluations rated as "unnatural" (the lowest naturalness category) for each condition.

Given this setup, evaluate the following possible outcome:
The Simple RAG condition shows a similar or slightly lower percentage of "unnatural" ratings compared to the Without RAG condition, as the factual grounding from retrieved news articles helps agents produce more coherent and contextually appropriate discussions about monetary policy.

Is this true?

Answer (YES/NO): NO